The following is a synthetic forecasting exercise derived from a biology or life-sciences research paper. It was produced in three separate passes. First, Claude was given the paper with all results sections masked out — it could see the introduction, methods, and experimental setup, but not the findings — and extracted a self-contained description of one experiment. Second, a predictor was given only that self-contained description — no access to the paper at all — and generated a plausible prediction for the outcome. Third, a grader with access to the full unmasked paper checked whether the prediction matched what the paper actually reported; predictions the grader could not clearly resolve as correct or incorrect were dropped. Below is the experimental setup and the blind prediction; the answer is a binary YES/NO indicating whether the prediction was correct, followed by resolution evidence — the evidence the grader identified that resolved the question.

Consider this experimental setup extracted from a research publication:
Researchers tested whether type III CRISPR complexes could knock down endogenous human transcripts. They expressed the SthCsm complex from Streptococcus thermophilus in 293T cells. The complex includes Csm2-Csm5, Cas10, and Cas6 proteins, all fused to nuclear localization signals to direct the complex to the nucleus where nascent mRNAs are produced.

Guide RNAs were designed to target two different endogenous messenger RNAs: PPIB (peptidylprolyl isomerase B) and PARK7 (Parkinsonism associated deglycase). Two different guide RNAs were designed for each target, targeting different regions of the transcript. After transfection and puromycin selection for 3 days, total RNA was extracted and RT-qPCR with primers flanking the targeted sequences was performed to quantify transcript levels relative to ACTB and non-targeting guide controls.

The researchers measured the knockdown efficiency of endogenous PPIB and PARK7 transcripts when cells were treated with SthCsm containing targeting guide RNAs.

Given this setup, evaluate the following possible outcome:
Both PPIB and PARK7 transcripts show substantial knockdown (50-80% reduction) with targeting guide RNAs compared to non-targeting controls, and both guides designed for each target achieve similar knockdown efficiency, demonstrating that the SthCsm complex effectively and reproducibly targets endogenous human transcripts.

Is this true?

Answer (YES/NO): NO